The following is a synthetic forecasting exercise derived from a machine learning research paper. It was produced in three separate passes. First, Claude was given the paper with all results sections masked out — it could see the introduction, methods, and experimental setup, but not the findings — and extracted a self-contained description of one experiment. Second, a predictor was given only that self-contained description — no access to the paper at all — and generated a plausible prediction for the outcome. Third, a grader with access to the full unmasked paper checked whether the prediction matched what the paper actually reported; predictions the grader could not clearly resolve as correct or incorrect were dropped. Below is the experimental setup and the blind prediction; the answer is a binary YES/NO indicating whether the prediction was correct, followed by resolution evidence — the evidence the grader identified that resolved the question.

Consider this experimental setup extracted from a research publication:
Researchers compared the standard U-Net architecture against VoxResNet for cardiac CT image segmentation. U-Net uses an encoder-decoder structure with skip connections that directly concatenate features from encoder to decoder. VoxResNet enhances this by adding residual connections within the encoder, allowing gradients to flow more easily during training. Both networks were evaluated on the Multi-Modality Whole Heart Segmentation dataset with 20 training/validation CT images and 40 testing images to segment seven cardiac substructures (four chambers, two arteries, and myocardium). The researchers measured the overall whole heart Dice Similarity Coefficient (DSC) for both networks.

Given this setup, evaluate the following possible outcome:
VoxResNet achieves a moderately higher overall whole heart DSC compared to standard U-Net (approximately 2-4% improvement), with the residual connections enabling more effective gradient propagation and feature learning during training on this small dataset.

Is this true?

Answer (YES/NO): NO